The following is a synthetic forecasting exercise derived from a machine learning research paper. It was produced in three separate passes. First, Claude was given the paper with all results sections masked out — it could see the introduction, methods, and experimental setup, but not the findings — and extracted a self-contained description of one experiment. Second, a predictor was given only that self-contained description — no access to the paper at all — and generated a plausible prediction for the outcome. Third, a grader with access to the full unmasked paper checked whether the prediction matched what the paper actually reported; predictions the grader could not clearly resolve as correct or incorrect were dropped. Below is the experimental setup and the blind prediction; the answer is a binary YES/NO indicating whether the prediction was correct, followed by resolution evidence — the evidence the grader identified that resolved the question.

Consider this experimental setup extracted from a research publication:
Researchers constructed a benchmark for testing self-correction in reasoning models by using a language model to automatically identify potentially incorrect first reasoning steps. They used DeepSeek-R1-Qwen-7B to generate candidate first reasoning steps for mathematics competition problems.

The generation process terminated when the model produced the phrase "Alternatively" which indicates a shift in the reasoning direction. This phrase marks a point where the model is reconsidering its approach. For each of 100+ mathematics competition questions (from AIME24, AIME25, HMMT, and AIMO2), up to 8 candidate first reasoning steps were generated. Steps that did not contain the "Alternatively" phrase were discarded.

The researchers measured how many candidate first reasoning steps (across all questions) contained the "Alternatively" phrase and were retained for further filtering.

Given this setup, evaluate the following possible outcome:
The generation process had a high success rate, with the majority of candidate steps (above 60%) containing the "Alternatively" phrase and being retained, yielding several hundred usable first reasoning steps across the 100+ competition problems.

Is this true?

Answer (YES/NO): YES